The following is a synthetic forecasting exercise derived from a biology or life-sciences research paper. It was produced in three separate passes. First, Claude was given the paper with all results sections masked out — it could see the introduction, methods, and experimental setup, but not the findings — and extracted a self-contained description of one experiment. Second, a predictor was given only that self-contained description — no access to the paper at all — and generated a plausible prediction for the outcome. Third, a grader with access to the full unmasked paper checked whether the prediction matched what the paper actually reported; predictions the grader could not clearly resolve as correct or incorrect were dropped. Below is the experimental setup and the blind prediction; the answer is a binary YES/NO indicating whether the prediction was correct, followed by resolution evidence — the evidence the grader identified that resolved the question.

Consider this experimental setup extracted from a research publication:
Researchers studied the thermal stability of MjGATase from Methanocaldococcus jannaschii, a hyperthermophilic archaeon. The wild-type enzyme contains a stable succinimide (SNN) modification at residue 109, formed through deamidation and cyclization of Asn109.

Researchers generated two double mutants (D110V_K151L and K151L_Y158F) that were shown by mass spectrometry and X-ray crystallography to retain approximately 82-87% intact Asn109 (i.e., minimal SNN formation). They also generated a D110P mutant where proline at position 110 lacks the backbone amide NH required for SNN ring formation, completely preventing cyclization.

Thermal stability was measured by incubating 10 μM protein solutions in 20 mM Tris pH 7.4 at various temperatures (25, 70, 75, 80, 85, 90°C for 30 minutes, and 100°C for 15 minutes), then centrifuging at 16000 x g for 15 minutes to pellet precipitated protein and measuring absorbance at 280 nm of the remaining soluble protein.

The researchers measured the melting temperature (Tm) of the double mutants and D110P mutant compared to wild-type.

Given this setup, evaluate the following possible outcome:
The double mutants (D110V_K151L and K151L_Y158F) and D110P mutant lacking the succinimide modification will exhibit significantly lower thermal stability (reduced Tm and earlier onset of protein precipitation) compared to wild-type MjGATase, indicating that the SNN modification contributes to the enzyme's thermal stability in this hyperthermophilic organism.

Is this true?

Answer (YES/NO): YES